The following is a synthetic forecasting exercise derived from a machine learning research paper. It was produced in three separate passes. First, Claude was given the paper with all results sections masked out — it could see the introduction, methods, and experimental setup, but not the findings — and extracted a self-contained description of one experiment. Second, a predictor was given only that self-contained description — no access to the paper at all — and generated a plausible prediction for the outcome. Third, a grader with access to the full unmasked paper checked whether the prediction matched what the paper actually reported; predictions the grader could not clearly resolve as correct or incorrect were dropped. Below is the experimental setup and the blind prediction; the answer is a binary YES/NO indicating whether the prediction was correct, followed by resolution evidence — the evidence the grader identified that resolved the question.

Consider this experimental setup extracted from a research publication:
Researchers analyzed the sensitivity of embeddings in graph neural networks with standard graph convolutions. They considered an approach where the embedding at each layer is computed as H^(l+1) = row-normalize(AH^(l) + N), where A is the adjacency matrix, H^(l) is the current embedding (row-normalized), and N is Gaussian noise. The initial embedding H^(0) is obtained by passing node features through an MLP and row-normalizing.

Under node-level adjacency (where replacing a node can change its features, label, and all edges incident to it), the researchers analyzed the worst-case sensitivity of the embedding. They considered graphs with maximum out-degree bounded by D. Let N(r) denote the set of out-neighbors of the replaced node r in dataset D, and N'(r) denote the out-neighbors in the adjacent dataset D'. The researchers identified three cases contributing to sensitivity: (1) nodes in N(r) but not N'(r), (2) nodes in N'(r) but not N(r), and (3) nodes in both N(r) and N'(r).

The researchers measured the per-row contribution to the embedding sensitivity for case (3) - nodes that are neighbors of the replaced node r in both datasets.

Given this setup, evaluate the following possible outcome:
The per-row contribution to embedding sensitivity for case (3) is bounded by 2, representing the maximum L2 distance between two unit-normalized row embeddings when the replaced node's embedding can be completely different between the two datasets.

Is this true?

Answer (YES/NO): YES